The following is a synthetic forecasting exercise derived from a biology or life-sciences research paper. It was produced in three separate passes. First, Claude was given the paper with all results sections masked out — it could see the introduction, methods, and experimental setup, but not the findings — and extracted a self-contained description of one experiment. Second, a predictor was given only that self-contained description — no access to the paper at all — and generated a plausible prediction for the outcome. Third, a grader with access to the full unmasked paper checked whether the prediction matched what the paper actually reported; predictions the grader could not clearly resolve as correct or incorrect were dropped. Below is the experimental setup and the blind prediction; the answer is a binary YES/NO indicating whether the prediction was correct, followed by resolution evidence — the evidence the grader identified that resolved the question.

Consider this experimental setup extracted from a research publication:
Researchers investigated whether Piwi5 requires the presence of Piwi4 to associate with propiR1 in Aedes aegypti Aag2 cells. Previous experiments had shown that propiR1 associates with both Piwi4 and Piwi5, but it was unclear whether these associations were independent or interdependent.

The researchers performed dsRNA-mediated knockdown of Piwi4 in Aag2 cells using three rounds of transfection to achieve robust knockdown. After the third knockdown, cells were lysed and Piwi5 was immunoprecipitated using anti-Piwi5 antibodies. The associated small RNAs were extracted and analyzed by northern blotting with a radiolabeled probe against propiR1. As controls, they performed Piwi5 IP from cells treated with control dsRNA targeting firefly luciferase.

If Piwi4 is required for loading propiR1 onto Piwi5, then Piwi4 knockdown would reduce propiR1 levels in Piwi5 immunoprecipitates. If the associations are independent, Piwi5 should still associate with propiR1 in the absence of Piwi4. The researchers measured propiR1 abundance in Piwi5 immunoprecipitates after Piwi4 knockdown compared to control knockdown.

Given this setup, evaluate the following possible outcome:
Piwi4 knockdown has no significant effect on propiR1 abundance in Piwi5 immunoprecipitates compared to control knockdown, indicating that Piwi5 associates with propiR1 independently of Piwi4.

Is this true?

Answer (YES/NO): NO